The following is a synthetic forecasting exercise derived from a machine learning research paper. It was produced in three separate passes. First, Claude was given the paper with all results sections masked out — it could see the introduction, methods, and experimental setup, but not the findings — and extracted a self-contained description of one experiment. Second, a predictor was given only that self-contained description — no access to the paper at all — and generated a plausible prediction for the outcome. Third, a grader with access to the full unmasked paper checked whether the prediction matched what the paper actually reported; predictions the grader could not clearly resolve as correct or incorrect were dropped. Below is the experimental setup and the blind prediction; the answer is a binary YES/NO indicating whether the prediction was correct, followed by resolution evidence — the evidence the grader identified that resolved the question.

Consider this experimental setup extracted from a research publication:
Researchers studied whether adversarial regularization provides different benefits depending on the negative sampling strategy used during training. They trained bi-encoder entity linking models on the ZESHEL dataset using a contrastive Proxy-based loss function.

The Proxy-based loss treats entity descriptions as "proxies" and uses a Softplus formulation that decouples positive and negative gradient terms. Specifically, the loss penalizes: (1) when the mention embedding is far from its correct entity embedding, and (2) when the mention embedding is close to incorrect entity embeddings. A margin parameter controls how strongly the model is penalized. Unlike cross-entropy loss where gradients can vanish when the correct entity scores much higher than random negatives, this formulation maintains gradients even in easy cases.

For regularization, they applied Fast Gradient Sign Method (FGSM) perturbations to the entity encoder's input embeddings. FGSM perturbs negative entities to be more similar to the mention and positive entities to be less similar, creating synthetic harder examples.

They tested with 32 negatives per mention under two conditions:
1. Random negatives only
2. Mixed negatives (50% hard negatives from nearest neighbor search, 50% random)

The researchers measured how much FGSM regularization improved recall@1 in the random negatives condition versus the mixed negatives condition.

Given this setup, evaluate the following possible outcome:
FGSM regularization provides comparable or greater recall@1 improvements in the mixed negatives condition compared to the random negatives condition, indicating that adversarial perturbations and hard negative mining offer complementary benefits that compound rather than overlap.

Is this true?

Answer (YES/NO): YES